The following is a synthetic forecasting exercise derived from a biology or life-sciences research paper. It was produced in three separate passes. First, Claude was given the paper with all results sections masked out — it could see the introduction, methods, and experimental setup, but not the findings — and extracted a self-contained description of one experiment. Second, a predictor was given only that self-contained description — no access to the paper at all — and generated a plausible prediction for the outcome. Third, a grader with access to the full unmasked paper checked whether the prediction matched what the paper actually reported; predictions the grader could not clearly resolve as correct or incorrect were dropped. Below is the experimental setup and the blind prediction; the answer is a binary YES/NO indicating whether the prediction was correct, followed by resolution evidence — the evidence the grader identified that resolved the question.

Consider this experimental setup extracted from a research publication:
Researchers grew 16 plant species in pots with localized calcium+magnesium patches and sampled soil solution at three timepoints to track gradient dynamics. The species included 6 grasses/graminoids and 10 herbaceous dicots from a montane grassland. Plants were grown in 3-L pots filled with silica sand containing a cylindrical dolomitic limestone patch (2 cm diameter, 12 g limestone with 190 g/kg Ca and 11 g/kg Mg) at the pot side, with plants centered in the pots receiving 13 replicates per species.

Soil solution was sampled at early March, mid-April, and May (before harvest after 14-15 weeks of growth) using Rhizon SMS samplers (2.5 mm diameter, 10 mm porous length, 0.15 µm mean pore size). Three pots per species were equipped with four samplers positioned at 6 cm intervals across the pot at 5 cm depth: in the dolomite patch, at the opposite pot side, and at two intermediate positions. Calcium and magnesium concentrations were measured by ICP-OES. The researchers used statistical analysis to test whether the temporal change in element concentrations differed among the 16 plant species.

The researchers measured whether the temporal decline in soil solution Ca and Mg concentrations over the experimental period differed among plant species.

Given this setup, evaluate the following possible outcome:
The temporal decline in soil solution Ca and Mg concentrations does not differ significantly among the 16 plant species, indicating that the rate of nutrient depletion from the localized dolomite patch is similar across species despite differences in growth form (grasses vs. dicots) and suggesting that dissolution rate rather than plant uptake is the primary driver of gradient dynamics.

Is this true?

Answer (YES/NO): NO